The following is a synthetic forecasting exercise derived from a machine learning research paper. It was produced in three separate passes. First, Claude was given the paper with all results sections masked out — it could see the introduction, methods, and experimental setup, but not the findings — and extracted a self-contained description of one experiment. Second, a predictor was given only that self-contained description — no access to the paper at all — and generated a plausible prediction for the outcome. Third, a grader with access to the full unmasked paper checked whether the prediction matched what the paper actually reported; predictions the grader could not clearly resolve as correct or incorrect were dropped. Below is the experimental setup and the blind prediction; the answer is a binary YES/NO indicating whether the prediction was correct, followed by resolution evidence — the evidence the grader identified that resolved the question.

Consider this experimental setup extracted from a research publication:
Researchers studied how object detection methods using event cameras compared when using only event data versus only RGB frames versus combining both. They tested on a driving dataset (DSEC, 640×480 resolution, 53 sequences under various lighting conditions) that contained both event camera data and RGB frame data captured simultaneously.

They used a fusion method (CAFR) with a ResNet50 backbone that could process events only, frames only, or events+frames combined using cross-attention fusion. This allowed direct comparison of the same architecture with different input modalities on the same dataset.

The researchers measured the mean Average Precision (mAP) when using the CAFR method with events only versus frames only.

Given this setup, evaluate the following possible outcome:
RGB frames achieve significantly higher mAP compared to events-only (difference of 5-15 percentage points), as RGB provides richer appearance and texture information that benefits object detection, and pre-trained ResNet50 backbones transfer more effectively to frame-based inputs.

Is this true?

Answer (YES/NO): YES